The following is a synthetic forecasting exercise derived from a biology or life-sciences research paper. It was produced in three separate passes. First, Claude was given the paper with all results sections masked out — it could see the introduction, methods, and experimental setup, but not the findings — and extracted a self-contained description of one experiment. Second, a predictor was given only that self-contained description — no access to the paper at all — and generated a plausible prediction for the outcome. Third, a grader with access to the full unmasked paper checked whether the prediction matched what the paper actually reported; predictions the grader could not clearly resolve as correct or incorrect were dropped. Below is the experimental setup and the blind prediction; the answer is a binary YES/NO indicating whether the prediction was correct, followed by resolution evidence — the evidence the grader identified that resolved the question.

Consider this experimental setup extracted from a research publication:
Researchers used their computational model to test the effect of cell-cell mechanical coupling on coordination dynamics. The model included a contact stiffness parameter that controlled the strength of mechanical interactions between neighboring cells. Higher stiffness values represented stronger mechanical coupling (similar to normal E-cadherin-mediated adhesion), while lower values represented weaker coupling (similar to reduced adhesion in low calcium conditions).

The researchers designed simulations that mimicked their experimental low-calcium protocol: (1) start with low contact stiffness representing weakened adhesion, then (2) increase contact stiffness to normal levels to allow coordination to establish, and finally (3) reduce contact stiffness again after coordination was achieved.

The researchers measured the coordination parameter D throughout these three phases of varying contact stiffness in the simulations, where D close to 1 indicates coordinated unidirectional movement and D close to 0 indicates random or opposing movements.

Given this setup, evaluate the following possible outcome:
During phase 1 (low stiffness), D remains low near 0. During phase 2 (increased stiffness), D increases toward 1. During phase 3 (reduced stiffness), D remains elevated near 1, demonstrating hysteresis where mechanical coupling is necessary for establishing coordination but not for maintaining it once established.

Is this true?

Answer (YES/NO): YES